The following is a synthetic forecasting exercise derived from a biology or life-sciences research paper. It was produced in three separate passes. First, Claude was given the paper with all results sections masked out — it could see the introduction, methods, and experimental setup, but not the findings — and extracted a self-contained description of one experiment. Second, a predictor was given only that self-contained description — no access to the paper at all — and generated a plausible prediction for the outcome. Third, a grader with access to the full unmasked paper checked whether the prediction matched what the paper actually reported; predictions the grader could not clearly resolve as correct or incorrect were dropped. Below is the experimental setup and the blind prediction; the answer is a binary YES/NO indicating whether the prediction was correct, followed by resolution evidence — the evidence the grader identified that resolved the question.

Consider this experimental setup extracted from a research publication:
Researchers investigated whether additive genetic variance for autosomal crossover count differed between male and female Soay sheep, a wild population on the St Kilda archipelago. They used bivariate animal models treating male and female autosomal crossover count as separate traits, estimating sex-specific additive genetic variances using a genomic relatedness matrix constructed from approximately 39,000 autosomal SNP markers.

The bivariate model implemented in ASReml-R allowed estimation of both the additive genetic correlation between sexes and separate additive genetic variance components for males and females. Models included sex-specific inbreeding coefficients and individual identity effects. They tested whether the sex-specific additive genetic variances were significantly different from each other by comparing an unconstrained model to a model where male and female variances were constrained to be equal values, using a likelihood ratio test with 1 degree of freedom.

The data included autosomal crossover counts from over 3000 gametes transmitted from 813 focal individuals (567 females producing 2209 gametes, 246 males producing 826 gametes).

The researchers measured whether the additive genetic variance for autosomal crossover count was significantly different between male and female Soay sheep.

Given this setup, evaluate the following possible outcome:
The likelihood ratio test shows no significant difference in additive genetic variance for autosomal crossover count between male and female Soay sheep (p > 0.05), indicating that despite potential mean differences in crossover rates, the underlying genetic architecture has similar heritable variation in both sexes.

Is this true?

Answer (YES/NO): NO